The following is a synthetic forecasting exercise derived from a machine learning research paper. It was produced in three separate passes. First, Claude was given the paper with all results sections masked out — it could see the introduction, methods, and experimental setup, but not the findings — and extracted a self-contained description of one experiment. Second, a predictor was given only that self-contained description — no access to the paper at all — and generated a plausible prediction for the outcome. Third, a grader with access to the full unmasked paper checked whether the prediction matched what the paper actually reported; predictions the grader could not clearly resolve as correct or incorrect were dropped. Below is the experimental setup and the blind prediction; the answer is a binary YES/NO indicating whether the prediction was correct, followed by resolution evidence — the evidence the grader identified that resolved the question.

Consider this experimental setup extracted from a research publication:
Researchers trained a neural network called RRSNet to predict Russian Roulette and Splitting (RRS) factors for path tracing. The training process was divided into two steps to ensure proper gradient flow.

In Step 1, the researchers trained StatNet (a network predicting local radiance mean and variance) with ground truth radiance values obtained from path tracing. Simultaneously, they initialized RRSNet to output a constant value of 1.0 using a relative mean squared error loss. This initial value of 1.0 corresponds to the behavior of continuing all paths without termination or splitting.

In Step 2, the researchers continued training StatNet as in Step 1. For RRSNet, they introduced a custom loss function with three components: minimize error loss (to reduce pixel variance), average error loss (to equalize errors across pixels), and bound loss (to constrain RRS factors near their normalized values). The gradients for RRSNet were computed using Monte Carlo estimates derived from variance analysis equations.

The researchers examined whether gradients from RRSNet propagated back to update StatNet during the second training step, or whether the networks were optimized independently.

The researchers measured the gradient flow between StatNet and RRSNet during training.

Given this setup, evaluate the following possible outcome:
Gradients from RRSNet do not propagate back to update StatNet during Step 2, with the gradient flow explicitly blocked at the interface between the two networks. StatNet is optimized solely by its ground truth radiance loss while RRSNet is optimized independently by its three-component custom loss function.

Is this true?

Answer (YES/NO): YES